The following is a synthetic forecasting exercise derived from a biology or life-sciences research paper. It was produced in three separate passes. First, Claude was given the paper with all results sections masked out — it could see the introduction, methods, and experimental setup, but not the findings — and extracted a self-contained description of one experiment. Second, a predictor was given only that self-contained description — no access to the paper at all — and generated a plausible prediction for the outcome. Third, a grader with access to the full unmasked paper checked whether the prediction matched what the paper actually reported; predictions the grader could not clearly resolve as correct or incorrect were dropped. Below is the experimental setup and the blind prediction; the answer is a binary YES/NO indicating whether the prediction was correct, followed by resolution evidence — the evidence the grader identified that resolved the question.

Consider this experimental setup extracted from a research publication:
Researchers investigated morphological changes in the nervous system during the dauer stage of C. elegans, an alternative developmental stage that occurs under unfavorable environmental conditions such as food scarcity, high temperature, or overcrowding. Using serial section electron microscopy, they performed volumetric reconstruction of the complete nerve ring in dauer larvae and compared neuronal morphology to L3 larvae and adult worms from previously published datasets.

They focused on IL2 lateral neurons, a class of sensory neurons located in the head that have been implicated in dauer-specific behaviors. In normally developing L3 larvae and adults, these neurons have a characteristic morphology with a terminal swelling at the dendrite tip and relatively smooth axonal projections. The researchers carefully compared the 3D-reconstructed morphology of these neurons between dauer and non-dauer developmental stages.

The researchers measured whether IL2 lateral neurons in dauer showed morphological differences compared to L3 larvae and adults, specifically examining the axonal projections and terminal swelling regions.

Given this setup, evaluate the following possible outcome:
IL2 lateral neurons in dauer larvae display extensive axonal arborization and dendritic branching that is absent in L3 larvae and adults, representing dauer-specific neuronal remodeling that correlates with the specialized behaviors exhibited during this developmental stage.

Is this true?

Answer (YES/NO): NO